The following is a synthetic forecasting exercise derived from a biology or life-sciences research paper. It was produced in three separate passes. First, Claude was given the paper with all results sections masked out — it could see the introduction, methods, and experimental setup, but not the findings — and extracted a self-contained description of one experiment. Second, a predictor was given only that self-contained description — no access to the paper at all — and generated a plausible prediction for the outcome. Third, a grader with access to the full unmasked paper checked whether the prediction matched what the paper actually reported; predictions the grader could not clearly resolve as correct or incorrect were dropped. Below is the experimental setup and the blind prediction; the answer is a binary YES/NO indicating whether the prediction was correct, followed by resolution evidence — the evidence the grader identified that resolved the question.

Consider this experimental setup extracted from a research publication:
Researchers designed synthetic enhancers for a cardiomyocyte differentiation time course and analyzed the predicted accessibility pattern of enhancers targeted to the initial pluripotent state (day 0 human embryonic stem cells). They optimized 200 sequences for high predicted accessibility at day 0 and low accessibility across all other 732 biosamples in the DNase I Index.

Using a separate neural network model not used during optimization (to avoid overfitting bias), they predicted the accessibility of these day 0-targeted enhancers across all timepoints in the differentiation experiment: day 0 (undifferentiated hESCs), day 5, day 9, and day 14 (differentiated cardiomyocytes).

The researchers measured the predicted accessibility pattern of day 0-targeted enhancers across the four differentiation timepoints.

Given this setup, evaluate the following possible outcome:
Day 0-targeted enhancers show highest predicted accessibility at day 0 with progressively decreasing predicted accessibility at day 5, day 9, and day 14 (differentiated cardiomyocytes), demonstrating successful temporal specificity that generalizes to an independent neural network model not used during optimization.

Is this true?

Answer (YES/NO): YES